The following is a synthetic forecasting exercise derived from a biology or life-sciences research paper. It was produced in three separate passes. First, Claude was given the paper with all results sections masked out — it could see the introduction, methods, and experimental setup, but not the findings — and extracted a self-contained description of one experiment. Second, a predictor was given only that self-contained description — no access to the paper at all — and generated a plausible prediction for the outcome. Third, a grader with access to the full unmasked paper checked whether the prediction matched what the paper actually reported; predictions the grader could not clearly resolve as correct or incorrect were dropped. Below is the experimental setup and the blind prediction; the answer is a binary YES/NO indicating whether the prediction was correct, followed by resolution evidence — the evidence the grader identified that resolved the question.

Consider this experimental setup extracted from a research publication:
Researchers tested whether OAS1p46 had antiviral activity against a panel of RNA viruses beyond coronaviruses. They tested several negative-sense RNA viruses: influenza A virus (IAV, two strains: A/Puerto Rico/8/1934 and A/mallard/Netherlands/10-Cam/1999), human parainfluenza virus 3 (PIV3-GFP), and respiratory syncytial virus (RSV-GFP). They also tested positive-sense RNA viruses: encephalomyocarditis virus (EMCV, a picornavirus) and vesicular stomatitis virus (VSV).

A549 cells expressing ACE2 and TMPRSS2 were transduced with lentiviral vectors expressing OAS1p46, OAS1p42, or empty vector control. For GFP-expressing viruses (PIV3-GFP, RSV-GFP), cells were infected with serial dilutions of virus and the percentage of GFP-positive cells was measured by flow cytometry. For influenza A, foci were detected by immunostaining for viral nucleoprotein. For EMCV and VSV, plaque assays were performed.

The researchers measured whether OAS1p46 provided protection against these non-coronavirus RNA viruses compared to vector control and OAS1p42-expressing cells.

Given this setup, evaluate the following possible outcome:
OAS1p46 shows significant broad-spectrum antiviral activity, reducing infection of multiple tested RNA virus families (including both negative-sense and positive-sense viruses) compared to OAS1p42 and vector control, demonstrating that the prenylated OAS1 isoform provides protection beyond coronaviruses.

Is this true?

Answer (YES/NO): NO